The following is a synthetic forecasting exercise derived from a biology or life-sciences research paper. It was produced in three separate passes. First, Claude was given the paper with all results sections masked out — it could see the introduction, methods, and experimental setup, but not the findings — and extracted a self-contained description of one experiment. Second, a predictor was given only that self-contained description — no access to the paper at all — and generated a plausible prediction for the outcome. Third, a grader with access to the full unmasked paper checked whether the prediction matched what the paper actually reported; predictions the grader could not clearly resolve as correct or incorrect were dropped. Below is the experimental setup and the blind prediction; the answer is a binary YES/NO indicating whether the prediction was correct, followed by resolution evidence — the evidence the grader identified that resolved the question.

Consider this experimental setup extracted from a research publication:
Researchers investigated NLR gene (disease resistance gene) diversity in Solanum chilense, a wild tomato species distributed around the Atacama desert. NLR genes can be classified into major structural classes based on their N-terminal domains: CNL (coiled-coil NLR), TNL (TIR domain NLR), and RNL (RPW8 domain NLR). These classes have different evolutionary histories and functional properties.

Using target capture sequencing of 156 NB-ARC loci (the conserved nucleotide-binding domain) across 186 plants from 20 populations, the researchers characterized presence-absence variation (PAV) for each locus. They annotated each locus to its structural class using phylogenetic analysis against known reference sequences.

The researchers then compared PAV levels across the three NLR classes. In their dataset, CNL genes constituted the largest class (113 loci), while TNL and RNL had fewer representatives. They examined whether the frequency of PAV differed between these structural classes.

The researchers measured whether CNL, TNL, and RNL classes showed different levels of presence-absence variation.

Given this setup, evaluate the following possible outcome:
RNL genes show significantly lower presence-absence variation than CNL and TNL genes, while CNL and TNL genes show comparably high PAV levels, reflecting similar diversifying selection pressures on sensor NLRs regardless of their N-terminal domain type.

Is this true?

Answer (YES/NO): NO